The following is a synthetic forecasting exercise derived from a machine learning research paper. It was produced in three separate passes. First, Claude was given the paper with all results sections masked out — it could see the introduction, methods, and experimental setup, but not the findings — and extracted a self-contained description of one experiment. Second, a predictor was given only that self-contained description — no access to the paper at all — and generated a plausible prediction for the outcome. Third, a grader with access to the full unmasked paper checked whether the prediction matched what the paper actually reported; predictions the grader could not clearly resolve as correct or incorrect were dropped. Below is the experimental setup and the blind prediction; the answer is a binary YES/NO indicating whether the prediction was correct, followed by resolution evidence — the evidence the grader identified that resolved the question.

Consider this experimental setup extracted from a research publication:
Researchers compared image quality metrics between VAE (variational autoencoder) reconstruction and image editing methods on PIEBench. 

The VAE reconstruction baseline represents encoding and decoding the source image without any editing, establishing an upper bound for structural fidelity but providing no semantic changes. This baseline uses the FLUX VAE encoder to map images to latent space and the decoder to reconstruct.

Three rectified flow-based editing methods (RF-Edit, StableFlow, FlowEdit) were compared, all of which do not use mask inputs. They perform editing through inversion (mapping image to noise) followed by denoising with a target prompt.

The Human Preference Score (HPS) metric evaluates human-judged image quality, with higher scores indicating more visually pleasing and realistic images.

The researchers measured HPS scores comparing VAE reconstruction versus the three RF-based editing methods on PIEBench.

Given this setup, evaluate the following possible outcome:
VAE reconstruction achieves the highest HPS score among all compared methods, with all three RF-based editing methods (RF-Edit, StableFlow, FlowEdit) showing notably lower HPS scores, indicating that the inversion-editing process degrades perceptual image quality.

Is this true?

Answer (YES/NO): NO